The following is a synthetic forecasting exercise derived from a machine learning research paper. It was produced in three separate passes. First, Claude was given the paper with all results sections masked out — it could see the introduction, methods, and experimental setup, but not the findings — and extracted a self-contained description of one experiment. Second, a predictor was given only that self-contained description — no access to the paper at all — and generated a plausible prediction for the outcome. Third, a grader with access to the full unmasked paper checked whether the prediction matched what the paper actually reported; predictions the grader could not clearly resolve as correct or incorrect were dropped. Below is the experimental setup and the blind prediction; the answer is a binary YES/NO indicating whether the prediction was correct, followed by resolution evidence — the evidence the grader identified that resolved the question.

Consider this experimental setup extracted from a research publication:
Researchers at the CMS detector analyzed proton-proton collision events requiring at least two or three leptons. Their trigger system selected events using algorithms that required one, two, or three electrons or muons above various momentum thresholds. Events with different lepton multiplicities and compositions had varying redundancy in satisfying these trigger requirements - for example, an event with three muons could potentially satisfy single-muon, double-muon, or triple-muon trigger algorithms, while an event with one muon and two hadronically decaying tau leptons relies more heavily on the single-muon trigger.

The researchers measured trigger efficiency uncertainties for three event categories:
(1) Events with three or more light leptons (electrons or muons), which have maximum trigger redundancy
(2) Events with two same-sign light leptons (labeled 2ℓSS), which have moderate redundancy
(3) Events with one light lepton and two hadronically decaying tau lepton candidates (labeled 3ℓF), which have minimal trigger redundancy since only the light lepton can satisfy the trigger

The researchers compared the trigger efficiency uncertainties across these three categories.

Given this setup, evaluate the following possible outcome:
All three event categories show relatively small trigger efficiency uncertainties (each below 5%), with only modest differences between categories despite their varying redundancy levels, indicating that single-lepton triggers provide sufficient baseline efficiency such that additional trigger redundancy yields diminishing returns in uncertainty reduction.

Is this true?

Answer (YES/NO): NO